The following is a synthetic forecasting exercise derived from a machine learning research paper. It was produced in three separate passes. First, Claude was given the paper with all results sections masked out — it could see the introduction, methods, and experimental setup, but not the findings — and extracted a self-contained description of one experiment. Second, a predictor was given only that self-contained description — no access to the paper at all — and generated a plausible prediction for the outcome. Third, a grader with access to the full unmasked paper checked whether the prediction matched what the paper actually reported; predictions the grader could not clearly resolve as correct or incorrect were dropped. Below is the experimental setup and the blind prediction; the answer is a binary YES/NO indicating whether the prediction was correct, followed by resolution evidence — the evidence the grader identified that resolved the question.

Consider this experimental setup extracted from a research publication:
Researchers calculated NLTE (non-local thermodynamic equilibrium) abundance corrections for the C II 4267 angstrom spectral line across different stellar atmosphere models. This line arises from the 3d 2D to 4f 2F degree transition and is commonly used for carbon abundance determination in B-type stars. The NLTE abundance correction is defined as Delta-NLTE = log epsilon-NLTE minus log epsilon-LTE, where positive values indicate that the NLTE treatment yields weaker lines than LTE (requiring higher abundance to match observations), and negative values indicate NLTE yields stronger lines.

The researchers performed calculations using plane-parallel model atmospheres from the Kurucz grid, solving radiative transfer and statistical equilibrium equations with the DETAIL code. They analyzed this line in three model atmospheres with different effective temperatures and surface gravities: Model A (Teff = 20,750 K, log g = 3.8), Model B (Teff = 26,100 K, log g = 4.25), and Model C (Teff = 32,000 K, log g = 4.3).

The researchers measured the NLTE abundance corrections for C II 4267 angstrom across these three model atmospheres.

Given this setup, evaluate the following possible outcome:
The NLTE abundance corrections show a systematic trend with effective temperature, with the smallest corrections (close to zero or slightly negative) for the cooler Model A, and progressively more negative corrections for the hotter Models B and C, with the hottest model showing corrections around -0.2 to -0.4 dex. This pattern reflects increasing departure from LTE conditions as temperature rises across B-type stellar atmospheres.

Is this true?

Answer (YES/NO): NO